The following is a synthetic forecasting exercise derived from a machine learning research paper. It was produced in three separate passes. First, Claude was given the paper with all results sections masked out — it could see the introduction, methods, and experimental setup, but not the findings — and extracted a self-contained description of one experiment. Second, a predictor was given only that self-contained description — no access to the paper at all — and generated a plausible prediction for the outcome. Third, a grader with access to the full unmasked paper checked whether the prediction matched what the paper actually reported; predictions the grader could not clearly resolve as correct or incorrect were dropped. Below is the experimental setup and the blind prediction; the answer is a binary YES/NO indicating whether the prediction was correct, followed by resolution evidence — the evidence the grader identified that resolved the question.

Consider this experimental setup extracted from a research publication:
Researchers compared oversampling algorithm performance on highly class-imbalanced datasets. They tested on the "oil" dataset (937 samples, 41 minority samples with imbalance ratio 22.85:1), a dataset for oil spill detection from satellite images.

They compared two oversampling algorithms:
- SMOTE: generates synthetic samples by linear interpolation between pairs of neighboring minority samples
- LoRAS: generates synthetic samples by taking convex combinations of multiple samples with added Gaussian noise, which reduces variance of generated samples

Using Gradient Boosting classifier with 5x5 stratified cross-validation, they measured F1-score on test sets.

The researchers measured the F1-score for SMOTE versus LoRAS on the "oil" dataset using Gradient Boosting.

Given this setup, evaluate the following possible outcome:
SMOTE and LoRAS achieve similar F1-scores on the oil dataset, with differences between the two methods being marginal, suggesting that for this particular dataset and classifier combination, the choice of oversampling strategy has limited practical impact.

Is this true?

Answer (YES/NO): NO